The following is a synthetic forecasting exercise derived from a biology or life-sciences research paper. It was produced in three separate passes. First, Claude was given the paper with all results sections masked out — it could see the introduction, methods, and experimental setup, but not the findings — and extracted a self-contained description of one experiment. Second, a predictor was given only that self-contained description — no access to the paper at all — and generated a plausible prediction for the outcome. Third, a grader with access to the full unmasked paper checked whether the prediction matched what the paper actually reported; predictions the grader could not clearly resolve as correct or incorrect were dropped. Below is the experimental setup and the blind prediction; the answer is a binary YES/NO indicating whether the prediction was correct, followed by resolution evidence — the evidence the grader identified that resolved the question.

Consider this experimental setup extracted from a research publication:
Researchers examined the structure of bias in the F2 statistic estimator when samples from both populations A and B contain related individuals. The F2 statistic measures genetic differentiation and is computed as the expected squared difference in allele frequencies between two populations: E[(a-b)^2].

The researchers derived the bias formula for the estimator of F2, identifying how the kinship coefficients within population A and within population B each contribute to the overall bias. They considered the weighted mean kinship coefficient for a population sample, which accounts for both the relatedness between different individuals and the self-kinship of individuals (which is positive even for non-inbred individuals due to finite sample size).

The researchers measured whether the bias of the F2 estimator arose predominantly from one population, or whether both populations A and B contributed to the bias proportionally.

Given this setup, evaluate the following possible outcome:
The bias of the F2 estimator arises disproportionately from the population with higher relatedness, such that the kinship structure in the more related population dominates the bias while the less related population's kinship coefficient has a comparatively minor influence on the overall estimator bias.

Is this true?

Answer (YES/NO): NO